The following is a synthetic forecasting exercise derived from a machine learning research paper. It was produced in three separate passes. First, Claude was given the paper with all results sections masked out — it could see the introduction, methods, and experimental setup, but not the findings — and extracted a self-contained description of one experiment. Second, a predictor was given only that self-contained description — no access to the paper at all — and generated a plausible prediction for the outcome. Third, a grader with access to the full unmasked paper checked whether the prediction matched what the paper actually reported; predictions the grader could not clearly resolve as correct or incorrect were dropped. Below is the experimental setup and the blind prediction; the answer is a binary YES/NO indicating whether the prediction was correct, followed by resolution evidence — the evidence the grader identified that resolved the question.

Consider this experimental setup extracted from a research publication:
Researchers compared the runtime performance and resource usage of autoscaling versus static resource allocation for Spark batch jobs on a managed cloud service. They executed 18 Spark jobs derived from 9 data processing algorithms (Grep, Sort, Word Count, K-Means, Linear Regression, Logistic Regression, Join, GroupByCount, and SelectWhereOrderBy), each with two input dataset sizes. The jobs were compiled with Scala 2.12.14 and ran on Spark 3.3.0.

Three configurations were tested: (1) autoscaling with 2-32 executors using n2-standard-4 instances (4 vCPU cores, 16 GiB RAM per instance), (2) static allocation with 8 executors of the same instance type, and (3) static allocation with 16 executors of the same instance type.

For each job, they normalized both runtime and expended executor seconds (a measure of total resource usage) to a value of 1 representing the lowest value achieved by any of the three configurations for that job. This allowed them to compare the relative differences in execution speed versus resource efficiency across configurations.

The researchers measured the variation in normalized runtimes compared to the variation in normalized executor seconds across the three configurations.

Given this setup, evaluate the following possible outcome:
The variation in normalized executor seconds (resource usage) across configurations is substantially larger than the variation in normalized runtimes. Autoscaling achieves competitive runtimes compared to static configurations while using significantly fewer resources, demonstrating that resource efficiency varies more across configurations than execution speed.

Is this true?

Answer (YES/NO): NO